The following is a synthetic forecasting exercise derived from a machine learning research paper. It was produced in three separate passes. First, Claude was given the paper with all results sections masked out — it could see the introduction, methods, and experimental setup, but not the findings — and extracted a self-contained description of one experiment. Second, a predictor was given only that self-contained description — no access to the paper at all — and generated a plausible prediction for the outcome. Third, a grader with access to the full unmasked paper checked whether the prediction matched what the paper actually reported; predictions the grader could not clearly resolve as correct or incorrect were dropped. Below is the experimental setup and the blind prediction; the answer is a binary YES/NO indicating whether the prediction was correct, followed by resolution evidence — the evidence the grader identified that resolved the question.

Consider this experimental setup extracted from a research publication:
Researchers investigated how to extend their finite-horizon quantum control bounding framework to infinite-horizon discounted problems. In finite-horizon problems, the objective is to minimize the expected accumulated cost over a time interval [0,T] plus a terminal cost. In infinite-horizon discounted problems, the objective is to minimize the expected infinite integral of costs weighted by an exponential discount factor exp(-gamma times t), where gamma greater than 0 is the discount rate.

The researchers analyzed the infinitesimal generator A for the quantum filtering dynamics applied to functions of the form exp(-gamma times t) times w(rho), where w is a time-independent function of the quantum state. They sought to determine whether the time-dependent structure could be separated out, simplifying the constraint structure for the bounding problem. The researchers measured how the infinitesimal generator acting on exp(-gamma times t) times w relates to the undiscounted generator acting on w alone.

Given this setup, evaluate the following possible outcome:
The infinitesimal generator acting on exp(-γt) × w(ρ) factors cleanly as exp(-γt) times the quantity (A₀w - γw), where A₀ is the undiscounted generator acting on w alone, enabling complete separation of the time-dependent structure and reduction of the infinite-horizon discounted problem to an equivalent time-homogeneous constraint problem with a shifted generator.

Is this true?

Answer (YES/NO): YES